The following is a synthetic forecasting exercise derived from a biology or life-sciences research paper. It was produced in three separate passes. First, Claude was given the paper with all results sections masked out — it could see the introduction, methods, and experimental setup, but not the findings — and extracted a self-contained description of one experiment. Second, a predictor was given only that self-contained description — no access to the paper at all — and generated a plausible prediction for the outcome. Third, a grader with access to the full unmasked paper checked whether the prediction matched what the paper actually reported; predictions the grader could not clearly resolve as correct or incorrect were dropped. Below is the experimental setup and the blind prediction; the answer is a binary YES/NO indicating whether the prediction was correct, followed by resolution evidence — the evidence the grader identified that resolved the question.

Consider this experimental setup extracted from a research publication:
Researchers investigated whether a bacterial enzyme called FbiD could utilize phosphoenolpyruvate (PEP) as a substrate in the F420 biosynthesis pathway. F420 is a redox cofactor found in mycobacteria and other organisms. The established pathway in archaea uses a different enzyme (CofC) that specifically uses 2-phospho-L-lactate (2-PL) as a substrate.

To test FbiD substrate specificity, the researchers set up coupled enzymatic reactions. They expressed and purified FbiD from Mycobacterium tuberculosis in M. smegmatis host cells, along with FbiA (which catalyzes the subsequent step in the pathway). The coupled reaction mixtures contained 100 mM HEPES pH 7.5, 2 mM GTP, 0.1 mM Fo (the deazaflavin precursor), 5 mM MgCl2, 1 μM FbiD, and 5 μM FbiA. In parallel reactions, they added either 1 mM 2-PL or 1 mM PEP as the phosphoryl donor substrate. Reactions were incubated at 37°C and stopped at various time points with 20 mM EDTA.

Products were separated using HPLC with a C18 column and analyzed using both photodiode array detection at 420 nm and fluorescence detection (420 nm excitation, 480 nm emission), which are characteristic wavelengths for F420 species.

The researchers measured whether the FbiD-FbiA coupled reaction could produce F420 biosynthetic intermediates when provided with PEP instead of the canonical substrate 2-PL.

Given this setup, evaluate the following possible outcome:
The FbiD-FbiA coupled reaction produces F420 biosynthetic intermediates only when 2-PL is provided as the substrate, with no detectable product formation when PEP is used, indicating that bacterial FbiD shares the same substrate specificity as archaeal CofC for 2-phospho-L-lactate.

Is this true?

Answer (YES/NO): NO